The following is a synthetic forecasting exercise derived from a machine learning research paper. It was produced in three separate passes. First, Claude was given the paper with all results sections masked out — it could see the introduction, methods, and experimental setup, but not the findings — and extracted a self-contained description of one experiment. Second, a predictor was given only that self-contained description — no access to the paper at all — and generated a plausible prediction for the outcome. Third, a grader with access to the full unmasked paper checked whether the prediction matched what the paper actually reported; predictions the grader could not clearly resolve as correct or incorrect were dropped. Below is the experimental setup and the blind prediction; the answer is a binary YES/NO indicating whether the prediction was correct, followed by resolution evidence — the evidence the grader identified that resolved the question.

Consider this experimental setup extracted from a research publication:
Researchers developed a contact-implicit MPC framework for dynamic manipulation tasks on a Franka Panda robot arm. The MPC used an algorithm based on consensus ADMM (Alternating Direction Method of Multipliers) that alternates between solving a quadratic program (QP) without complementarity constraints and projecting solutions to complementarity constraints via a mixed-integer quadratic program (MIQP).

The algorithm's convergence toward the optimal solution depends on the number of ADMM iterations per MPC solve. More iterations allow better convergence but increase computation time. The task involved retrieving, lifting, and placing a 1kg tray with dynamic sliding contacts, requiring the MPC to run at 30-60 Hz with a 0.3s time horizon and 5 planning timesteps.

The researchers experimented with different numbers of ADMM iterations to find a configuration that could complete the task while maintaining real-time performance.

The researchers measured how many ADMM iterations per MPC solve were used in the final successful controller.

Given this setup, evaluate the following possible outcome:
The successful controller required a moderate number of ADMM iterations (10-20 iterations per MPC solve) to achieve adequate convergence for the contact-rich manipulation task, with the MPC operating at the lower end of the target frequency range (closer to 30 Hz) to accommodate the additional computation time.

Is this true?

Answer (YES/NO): NO